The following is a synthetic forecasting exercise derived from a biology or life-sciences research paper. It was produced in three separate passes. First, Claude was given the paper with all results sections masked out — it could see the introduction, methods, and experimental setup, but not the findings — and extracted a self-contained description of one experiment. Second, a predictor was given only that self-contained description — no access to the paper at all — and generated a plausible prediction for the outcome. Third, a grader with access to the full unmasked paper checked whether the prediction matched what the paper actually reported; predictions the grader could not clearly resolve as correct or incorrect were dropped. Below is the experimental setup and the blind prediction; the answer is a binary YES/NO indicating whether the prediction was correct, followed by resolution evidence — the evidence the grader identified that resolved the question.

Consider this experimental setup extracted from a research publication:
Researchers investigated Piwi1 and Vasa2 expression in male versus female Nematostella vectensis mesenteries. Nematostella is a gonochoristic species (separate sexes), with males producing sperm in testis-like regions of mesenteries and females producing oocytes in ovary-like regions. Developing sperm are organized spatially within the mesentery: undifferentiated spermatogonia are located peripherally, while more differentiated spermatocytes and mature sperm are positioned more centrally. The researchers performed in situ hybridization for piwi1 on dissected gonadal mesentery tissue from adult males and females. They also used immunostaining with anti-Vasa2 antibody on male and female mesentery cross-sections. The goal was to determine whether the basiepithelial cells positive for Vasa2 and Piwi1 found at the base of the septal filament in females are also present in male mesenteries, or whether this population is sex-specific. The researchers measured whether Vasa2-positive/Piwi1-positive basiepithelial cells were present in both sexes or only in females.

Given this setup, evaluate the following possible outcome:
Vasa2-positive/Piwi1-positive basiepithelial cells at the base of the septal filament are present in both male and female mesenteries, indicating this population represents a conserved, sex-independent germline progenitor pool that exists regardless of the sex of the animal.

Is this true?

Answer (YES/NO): NO